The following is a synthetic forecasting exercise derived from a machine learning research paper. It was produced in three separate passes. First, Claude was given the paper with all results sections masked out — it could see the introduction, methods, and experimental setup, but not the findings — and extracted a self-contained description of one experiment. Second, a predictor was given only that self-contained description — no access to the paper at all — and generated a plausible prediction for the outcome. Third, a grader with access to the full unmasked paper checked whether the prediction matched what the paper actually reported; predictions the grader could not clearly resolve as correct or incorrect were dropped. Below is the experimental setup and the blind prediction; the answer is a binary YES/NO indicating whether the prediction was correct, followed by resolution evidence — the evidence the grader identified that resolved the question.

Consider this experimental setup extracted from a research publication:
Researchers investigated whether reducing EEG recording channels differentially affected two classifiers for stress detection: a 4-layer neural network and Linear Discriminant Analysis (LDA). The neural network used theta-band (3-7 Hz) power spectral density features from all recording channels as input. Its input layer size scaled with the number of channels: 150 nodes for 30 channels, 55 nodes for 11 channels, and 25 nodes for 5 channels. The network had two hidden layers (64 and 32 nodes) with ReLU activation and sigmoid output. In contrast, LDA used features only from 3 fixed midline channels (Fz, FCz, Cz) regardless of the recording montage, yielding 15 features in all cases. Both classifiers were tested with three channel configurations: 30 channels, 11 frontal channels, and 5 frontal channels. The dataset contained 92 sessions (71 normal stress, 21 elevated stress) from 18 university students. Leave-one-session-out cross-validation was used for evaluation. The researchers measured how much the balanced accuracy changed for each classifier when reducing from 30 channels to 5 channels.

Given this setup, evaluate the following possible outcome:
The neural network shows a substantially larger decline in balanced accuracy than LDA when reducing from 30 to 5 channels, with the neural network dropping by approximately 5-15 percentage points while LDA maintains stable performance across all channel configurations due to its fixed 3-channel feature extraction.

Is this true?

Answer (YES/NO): NO